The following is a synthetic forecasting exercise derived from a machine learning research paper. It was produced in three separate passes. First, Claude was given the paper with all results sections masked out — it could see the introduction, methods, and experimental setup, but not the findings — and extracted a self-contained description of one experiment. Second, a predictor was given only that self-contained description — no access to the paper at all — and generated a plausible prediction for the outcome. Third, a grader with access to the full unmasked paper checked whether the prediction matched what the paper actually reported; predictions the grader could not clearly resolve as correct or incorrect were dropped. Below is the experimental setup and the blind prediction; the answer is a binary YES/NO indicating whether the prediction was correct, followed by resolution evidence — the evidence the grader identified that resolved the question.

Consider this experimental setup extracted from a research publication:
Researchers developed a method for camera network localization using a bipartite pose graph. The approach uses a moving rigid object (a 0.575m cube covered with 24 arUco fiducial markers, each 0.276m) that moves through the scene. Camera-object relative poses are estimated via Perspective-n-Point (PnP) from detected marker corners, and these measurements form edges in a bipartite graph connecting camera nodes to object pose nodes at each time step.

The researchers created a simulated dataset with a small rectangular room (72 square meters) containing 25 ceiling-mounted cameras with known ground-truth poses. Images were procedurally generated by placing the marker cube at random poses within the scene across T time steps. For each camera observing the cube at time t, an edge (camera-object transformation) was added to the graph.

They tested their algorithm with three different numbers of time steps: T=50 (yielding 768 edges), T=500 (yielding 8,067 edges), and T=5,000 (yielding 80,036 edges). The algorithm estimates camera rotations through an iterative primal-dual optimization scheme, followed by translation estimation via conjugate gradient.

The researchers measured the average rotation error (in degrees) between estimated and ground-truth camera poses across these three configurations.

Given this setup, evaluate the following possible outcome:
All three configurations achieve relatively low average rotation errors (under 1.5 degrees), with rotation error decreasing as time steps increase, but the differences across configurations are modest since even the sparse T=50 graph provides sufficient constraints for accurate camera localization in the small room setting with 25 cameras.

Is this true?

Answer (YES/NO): NO